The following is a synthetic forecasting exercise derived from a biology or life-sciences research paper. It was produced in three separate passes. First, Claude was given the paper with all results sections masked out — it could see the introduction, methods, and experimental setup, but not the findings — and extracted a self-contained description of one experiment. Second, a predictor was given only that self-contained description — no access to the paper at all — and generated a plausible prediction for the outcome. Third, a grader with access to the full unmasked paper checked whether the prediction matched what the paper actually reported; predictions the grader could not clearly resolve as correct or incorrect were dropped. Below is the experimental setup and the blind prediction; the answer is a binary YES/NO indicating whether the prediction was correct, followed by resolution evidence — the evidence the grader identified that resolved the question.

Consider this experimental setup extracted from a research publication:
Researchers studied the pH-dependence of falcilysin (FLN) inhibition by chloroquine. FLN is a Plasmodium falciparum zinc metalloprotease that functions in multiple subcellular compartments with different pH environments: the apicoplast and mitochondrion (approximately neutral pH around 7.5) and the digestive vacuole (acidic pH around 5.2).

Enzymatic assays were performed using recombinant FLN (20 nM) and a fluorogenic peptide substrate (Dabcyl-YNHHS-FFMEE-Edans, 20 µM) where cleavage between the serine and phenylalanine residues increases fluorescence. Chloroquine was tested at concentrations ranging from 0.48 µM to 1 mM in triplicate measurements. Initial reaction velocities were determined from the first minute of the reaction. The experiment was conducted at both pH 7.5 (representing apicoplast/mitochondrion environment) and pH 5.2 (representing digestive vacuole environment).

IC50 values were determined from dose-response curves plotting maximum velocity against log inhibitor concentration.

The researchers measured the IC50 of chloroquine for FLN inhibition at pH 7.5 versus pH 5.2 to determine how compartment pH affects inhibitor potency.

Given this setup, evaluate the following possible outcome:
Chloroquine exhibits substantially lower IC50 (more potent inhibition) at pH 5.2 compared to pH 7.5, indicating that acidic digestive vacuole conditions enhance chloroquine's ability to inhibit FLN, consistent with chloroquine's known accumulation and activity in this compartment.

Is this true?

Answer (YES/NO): NO